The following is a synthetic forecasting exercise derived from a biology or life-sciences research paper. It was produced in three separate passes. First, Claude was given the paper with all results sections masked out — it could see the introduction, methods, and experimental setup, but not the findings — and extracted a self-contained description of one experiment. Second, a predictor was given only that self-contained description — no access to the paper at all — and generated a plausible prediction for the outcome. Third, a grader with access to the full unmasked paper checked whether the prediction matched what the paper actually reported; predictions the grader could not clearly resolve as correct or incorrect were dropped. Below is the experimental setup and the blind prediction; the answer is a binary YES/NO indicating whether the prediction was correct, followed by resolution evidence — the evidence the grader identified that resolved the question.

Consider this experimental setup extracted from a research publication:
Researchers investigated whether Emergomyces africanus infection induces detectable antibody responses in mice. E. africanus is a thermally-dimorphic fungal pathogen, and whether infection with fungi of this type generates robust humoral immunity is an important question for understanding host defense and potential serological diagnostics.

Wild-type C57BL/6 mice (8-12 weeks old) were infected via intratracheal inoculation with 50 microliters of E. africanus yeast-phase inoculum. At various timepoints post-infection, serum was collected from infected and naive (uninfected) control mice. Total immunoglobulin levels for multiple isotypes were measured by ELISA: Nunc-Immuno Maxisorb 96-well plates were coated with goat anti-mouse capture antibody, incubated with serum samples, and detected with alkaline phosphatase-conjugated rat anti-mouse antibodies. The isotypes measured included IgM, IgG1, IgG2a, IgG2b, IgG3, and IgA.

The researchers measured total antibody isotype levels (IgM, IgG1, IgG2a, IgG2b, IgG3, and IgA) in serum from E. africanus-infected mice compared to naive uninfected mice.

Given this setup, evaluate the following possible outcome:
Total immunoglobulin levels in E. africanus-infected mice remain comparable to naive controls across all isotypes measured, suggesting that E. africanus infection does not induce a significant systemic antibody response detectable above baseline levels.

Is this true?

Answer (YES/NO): NO